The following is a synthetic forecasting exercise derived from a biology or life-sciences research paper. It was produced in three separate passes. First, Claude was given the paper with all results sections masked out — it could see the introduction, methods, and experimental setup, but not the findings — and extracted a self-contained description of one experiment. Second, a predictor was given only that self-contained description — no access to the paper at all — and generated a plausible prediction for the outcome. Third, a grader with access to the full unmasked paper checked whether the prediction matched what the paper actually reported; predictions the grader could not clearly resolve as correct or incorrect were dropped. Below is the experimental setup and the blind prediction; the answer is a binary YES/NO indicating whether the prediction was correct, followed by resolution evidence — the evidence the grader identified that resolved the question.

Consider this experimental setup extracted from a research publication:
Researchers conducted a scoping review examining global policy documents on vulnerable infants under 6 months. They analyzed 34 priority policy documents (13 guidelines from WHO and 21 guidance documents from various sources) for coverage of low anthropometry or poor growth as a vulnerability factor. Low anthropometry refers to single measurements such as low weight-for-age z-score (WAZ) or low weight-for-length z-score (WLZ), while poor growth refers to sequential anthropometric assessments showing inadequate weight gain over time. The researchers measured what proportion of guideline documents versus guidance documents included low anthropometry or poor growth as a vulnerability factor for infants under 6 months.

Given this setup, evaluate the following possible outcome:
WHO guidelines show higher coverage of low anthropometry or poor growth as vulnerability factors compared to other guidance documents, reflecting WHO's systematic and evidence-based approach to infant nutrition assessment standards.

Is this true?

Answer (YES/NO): NO